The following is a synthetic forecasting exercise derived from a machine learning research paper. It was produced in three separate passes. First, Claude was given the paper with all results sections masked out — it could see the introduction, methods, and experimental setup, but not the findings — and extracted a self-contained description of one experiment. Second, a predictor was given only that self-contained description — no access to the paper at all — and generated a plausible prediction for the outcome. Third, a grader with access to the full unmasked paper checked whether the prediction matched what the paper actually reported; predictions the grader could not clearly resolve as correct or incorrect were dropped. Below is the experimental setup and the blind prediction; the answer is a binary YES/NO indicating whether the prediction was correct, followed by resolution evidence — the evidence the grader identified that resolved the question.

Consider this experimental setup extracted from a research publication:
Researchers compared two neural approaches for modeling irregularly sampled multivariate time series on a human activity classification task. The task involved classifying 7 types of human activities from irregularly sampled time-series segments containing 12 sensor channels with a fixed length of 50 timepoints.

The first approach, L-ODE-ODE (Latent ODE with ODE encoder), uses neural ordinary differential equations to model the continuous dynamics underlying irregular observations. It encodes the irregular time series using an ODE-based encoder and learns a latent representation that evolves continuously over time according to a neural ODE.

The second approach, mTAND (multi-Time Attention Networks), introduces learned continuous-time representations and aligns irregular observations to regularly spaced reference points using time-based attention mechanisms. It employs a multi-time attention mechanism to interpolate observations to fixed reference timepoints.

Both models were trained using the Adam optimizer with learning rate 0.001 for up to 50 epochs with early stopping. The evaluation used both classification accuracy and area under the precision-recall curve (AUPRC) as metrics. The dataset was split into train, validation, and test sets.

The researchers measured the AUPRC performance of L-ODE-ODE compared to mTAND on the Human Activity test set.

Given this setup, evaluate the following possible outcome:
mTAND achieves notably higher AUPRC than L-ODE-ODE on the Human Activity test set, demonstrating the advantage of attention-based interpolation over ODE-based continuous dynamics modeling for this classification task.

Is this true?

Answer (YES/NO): NO